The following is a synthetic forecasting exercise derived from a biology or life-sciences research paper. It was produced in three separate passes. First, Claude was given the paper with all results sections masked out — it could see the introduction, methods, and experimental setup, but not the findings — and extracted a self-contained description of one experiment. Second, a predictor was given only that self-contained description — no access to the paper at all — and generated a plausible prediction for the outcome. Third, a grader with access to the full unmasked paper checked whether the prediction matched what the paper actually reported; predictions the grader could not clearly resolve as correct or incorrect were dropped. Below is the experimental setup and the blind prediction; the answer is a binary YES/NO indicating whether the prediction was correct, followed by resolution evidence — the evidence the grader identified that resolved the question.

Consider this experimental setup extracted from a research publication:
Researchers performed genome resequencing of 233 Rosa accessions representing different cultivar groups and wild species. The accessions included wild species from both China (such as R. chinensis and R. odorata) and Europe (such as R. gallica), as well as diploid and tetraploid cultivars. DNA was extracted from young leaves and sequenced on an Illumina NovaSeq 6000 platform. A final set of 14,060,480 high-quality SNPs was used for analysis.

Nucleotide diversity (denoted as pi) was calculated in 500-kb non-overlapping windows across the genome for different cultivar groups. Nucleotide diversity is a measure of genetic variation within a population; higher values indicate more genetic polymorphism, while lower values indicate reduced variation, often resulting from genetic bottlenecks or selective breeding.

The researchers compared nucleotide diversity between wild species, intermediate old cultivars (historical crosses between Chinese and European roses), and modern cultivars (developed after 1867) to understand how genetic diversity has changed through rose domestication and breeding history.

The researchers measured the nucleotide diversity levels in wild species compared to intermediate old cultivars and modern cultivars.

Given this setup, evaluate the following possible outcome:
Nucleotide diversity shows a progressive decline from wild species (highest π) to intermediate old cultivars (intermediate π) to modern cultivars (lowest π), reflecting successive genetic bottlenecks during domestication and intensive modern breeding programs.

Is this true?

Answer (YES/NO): NO